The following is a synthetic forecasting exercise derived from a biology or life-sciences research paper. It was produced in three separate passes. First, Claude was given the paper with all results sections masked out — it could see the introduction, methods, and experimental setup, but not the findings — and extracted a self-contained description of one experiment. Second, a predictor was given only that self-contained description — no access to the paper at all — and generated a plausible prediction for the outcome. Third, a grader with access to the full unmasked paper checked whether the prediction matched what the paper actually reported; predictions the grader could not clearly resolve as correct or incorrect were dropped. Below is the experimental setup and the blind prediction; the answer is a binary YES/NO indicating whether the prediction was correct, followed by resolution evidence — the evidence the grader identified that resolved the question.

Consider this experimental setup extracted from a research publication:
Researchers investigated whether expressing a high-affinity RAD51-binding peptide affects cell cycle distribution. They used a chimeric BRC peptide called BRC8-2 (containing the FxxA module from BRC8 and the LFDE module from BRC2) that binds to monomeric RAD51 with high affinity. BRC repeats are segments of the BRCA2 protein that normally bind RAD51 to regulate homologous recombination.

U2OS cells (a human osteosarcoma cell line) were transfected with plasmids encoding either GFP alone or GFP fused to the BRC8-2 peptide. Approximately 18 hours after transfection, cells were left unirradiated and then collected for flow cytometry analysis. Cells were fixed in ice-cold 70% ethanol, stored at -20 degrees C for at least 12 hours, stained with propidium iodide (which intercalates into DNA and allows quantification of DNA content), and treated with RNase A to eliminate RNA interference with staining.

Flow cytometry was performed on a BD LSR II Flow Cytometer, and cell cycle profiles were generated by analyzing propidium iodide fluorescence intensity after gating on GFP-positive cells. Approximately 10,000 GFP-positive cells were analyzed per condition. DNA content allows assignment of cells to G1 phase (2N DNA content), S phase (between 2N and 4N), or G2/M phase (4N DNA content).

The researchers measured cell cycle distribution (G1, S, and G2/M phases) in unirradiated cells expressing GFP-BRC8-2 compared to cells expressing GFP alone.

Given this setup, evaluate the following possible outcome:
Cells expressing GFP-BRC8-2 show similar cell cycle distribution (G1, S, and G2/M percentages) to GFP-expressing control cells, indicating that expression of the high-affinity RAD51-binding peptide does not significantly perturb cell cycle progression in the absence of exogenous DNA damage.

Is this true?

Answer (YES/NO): NO